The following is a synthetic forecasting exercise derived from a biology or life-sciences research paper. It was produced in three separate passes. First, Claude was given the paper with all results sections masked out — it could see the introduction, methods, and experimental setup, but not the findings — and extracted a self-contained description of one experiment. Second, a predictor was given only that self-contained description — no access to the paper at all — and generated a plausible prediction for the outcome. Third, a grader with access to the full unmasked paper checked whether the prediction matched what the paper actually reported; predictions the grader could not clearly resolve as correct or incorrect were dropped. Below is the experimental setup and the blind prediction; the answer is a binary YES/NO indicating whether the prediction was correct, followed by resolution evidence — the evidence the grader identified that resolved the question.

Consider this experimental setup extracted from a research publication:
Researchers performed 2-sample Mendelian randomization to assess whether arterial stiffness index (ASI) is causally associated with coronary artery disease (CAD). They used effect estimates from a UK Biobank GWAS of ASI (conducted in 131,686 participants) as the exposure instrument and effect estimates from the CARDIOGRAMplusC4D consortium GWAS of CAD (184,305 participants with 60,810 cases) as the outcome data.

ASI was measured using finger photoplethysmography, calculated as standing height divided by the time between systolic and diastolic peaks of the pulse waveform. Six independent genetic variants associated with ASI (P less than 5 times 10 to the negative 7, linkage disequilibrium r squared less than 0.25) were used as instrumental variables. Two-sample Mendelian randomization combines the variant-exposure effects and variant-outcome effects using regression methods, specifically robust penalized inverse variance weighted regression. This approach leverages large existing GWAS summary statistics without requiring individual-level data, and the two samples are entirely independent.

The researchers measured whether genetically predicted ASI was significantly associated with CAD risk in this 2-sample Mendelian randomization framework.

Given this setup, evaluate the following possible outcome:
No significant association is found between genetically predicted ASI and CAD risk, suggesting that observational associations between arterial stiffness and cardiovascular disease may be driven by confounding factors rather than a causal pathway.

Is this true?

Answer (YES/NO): YES